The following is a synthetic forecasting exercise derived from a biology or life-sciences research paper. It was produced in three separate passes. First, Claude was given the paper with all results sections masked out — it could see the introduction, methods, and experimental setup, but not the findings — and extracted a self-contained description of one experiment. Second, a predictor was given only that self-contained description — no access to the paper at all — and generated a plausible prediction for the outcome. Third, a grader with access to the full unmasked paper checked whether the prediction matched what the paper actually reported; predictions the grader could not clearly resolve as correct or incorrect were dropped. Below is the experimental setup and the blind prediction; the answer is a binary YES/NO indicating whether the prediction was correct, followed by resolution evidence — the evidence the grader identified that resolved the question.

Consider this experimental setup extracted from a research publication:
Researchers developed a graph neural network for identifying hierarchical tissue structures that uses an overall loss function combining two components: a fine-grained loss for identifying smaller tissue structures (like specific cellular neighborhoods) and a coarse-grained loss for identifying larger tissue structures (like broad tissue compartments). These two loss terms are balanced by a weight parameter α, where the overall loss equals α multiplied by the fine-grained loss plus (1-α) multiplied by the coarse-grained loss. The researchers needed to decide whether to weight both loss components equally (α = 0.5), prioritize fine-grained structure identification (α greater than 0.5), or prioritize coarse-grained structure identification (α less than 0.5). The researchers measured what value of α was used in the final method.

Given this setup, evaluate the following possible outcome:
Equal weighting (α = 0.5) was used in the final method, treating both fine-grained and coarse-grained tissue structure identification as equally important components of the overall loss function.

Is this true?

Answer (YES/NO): NO